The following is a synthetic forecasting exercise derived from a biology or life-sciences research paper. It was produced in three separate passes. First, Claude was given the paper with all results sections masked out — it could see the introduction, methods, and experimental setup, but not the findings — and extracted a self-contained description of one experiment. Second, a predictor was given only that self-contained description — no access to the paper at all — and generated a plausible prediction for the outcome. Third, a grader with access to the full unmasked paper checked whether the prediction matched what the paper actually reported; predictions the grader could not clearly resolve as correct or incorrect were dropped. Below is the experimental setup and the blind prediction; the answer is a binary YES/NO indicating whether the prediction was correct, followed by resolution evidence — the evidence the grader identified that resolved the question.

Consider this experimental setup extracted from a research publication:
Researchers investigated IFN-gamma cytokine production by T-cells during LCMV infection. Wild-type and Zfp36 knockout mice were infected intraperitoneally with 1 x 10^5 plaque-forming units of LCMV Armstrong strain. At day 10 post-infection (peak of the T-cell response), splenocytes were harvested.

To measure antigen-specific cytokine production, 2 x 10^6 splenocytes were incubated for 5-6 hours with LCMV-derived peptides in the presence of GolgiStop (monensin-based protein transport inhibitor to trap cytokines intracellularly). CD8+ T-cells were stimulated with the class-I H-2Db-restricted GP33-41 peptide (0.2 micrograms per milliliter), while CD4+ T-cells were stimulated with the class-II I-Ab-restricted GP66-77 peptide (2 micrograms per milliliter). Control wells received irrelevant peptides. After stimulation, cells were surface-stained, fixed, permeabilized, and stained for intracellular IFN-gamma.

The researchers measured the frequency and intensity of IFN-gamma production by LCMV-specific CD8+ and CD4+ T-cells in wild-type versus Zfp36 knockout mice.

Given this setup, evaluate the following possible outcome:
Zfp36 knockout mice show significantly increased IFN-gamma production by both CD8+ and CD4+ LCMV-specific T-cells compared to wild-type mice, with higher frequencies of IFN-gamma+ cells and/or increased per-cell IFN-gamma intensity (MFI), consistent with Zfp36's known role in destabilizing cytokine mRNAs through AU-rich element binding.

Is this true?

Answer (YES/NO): YES